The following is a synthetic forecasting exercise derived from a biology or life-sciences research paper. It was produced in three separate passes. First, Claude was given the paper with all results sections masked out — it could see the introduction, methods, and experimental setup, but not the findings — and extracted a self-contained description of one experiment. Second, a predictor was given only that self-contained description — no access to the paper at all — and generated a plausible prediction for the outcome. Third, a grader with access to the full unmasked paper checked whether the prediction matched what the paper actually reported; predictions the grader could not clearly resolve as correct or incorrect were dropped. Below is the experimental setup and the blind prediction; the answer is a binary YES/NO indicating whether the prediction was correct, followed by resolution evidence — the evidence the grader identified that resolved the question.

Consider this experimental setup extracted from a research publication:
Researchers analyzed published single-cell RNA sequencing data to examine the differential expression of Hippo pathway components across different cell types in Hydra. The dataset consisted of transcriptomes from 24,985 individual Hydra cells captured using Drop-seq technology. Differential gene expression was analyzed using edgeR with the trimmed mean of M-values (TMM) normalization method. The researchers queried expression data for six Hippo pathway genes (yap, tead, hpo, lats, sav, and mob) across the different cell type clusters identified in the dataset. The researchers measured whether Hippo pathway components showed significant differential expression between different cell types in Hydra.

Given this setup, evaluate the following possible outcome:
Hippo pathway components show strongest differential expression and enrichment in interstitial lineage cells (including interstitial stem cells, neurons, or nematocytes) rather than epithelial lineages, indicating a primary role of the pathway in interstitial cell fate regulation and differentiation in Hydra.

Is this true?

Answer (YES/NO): NO